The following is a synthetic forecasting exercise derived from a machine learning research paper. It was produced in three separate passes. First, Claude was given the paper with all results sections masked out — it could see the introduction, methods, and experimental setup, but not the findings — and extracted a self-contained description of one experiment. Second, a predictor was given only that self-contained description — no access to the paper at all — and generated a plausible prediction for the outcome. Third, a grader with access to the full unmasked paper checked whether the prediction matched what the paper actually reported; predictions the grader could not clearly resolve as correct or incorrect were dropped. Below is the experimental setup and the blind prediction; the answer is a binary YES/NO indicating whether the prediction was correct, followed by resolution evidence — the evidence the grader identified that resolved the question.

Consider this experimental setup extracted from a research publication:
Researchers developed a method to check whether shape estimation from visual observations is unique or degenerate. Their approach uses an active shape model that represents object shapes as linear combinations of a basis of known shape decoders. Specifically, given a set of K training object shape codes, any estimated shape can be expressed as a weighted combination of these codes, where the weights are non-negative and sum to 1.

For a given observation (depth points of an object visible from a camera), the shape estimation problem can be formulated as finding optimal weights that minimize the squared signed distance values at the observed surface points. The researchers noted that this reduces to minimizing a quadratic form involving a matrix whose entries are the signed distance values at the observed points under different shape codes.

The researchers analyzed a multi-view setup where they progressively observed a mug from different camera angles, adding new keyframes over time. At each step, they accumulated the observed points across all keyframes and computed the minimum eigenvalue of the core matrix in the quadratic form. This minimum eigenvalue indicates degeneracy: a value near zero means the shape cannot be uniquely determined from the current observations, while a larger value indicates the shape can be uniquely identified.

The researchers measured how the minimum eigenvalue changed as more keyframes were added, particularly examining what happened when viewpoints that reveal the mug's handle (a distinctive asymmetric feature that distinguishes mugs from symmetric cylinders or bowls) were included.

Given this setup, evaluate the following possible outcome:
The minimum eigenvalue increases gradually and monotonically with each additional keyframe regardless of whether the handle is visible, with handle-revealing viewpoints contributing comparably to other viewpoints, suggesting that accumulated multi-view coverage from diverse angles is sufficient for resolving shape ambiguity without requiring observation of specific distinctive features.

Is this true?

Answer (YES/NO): NO